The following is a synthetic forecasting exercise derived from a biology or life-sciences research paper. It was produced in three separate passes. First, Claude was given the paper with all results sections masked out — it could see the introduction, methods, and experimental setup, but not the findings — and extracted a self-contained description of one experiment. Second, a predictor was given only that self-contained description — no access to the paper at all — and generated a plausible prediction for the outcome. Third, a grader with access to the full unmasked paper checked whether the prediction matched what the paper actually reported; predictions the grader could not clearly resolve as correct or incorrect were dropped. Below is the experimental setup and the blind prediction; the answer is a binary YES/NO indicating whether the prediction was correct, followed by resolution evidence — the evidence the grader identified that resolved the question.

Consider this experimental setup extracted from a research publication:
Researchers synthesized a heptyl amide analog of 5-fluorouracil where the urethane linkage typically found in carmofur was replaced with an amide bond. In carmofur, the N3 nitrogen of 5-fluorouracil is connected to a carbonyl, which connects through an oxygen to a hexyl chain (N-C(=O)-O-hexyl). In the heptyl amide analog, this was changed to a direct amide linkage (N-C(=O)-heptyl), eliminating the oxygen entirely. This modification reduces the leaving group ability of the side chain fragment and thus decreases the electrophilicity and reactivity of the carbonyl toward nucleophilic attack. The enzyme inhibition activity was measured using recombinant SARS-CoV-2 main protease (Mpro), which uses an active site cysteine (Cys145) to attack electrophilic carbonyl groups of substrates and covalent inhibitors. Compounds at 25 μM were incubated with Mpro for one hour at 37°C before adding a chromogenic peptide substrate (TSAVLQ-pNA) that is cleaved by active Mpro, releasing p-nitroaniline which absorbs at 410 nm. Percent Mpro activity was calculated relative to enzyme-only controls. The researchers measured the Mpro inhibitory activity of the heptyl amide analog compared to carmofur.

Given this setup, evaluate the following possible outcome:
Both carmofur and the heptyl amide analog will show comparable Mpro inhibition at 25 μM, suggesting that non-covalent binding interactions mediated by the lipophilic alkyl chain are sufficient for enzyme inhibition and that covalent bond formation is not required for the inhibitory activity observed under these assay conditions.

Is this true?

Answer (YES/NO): NO